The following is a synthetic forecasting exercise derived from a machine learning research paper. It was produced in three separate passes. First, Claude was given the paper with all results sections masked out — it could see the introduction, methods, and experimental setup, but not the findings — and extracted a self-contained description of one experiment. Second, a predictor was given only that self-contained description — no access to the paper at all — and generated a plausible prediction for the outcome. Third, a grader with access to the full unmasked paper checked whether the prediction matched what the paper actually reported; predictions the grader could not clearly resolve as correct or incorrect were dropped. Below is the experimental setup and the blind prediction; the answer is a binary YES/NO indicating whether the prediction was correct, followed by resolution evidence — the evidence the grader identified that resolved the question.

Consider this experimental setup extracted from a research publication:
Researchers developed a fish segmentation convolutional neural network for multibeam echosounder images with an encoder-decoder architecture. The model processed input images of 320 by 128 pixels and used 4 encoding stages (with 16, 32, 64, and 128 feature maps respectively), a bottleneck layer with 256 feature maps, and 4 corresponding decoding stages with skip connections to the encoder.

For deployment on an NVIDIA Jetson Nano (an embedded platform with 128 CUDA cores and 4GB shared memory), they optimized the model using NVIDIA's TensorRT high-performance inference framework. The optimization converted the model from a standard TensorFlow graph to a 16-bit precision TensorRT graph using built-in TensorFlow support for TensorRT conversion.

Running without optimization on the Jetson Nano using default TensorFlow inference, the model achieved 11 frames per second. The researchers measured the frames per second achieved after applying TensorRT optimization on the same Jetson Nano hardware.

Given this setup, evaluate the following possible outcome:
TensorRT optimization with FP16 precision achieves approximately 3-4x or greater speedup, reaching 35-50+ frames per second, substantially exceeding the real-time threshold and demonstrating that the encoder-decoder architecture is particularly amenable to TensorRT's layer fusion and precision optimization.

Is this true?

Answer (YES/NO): NO